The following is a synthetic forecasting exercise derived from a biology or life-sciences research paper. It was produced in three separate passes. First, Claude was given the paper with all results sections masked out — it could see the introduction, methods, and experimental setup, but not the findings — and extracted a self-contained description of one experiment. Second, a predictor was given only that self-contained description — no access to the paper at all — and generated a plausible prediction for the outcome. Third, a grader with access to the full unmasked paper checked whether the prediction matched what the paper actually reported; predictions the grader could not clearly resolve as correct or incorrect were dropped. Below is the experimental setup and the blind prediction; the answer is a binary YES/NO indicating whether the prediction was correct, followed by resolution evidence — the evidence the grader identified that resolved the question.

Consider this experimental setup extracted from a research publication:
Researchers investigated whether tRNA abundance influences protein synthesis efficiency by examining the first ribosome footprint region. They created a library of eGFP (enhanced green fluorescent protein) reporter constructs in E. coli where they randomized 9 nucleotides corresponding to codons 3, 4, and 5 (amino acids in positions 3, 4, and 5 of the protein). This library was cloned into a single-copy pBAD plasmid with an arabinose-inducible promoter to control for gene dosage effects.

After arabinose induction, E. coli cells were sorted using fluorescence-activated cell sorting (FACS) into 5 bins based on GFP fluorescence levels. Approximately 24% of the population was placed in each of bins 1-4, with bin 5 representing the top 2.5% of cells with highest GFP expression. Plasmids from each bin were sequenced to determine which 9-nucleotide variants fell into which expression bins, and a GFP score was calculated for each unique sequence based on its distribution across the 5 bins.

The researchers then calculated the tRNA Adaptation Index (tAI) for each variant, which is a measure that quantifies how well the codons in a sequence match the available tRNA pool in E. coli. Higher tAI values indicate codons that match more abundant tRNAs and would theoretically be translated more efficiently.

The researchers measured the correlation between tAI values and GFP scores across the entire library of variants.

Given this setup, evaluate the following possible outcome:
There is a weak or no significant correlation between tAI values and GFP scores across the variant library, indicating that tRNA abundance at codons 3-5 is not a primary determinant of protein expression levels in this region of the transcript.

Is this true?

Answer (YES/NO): YES